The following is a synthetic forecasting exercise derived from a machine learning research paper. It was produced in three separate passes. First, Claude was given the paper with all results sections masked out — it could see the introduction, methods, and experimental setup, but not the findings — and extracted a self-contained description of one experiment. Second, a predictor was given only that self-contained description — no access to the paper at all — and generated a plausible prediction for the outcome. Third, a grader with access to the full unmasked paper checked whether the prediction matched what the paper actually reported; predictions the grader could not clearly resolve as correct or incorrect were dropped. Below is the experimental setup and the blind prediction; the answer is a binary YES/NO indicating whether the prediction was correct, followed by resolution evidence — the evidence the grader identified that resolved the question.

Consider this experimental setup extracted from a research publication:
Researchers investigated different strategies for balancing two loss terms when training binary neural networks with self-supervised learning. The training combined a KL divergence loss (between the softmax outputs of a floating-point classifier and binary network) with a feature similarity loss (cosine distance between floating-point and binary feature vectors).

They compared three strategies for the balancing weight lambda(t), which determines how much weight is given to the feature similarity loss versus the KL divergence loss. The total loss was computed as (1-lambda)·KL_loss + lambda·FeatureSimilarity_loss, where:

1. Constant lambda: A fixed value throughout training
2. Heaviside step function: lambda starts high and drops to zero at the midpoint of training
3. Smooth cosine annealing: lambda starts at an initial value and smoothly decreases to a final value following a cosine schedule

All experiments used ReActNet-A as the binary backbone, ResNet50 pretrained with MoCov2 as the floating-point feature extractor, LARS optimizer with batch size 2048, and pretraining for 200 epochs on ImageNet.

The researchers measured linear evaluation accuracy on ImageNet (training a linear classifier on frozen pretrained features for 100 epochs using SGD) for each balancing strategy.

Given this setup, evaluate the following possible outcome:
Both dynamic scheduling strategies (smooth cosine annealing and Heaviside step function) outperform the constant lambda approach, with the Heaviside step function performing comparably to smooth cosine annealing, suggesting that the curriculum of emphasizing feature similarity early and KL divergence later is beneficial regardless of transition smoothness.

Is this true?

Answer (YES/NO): NO